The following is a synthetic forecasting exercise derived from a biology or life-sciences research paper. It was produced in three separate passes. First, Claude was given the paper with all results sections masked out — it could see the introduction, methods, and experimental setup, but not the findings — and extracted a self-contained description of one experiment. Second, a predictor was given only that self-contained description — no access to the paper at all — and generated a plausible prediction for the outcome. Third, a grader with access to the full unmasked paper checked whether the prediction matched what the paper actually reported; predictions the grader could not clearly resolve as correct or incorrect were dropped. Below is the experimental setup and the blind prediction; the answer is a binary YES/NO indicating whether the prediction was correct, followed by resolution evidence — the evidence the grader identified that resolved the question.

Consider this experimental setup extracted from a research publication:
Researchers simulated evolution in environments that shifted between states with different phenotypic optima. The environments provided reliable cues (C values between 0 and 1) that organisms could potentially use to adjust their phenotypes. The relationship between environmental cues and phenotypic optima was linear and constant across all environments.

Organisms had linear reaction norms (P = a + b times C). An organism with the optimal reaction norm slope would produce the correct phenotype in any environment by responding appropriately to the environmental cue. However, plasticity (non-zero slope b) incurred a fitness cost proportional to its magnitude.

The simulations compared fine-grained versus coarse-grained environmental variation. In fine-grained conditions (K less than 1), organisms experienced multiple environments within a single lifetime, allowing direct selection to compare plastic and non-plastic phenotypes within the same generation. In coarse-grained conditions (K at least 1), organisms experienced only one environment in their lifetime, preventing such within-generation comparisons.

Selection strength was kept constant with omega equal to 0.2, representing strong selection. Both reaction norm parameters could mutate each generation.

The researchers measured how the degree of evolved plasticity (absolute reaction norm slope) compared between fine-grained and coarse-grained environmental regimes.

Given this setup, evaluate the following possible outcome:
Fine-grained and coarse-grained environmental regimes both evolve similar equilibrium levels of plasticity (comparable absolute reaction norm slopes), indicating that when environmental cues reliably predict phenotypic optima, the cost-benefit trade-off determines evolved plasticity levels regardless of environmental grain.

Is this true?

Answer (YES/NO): NO